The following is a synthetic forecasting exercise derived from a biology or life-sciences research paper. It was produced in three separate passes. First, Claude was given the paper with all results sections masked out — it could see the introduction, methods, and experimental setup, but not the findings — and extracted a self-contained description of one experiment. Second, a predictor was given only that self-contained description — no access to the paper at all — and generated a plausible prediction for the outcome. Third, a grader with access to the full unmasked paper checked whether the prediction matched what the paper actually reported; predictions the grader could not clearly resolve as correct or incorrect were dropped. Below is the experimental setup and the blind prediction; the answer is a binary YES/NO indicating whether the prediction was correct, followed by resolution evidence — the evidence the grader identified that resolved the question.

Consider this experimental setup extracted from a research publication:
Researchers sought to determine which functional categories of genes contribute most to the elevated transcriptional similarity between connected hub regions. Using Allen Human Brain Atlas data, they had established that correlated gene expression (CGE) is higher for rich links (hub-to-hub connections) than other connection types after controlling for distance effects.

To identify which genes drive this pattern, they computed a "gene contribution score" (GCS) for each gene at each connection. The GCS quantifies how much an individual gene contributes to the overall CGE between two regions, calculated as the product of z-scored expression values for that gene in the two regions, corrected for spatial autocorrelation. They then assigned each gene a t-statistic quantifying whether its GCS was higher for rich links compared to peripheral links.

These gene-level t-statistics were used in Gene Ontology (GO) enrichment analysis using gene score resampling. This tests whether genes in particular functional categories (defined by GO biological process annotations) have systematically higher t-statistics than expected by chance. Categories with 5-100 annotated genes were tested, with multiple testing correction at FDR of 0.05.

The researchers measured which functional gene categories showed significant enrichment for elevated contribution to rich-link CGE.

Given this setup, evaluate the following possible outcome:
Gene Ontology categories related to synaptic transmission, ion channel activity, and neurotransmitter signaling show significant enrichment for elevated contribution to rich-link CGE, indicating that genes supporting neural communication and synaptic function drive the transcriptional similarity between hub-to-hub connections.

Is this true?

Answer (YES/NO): NO